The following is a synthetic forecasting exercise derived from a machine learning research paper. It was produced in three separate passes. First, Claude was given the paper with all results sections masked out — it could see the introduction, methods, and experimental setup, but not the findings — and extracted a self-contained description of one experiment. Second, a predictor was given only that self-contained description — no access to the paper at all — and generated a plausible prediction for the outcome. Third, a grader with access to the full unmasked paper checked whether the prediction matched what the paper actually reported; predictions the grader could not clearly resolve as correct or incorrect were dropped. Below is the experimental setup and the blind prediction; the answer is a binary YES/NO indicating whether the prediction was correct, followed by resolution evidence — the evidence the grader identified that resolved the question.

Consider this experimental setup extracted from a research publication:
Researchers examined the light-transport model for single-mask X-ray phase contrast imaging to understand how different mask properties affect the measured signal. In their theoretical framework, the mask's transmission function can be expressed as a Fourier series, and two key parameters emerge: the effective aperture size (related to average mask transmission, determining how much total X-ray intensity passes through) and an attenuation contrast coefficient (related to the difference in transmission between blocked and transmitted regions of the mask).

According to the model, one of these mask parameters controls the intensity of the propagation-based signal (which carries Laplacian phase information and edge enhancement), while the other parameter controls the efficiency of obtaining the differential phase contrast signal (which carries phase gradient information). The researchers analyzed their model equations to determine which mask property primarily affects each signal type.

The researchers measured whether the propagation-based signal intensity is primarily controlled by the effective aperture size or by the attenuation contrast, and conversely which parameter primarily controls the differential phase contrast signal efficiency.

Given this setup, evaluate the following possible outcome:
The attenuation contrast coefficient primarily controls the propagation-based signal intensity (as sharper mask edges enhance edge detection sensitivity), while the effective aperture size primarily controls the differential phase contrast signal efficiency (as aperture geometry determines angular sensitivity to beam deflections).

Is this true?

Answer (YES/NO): NO